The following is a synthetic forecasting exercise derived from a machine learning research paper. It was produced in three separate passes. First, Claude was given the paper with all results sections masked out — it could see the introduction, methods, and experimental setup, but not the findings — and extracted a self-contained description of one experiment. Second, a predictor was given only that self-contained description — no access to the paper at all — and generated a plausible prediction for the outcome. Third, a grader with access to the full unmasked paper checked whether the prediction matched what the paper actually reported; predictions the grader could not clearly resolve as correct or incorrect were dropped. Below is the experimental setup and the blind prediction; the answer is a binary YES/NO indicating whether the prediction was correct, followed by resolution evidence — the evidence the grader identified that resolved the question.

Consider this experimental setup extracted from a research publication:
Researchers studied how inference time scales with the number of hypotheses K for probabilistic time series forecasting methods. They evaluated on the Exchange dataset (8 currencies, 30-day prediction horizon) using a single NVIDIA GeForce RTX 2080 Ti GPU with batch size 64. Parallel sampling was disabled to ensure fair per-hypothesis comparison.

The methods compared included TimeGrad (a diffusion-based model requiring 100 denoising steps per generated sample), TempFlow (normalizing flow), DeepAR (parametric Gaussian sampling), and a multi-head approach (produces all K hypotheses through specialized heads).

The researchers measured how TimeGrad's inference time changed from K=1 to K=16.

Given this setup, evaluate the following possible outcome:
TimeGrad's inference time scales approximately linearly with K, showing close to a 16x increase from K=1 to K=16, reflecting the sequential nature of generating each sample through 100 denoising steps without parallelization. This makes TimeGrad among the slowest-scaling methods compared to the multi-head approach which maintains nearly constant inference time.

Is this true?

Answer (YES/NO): NO